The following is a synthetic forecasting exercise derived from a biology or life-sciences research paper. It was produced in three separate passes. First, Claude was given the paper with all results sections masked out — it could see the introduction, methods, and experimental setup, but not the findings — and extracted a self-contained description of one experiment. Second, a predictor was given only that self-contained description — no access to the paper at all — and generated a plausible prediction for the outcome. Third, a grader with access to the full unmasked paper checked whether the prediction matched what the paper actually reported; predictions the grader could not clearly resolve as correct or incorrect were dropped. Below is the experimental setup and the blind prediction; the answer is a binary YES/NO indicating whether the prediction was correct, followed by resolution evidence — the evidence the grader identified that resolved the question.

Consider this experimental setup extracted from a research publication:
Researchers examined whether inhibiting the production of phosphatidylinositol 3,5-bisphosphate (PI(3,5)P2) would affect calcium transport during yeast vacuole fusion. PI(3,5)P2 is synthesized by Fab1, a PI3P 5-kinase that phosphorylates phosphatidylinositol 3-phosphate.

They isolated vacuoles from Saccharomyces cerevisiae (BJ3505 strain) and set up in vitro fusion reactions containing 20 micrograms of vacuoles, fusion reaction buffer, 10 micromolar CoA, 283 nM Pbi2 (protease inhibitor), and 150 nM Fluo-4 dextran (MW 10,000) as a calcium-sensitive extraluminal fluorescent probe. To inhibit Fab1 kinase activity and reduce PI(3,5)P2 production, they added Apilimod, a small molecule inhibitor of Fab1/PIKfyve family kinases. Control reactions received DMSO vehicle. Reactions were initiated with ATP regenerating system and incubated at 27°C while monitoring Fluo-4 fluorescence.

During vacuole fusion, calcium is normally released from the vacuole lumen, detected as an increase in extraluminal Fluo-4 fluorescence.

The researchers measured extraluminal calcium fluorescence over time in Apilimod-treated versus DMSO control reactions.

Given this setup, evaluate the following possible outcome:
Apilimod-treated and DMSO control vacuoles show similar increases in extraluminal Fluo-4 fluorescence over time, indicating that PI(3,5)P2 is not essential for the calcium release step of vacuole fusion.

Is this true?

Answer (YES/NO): NO